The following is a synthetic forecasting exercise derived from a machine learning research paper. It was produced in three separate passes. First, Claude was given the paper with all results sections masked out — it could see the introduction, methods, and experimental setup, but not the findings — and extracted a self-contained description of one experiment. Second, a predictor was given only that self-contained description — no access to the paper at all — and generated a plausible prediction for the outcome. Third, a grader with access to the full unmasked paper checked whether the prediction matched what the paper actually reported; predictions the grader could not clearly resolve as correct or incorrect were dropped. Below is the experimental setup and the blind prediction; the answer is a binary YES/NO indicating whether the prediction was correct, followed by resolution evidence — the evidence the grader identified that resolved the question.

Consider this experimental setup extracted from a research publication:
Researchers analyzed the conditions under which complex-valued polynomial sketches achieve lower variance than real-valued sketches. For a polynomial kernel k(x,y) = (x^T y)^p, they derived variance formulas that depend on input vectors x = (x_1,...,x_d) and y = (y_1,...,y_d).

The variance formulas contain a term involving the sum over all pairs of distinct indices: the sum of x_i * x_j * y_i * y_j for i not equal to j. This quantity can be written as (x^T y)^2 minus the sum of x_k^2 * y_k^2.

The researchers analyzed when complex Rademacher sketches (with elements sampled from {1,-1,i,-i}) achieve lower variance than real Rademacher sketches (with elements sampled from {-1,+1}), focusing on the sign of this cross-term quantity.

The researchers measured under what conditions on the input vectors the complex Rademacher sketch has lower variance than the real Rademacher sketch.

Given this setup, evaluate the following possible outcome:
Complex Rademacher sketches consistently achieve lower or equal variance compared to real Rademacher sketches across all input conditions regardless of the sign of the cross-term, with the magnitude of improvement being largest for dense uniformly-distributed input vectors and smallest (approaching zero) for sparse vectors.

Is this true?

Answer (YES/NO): NO